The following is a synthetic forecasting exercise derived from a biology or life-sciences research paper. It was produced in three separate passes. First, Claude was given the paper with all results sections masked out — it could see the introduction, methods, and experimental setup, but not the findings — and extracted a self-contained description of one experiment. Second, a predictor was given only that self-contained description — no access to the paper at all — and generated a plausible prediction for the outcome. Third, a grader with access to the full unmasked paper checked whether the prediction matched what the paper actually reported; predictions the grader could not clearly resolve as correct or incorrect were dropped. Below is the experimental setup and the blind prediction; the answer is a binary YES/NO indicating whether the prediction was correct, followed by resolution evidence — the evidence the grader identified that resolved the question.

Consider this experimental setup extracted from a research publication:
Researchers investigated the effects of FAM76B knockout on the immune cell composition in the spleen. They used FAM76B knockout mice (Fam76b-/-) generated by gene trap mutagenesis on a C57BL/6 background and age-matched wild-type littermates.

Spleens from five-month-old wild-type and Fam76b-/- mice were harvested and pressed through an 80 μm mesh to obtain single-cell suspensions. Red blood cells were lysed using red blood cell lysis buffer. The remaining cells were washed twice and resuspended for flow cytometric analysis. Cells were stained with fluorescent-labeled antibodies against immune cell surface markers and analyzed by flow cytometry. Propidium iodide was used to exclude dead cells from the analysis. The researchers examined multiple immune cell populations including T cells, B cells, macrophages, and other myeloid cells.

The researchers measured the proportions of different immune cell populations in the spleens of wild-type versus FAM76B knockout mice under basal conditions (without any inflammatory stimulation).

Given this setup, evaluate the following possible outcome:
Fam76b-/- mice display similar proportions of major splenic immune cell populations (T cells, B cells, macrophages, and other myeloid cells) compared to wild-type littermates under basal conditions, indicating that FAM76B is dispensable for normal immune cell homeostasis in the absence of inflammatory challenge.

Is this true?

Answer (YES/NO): NO